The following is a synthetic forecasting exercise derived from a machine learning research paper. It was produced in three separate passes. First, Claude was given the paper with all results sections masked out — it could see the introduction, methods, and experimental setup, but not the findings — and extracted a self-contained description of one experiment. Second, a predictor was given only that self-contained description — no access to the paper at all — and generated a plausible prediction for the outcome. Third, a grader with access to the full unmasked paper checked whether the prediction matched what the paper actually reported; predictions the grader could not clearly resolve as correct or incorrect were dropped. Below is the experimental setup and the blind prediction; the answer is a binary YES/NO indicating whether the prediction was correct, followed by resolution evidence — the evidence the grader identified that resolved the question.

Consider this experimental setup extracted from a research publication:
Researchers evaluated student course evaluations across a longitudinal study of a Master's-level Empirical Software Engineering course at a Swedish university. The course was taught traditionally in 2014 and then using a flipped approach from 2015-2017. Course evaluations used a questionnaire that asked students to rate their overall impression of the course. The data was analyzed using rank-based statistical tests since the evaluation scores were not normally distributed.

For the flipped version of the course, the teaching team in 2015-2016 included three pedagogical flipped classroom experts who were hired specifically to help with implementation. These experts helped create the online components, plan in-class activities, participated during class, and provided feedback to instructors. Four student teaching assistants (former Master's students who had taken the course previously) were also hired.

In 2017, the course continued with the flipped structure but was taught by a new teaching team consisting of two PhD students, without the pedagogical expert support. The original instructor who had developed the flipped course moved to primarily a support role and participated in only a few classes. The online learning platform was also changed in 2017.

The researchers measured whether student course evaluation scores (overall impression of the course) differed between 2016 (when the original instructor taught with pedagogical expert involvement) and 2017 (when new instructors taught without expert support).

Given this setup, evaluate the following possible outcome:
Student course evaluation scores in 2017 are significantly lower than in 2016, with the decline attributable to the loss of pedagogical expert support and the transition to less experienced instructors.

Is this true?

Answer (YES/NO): NO